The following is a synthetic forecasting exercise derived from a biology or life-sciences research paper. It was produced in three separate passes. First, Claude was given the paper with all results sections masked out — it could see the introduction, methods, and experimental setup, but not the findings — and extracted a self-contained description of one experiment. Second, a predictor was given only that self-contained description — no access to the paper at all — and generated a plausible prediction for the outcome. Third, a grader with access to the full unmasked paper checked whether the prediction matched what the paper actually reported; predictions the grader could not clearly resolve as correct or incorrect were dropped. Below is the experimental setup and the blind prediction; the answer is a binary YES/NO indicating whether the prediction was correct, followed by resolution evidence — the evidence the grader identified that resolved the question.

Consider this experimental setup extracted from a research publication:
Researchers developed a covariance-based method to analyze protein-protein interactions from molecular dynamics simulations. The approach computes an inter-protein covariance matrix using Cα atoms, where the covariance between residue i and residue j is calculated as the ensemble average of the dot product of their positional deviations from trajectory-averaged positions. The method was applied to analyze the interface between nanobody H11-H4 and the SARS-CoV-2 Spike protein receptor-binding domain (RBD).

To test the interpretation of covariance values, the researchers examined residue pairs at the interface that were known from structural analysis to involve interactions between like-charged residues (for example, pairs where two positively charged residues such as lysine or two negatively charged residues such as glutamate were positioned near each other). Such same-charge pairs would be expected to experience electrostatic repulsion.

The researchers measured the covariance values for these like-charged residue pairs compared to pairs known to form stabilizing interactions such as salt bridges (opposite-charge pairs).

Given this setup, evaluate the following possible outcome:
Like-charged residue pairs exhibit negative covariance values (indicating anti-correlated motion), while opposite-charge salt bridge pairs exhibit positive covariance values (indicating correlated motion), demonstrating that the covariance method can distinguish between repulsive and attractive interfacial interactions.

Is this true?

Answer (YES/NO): YES